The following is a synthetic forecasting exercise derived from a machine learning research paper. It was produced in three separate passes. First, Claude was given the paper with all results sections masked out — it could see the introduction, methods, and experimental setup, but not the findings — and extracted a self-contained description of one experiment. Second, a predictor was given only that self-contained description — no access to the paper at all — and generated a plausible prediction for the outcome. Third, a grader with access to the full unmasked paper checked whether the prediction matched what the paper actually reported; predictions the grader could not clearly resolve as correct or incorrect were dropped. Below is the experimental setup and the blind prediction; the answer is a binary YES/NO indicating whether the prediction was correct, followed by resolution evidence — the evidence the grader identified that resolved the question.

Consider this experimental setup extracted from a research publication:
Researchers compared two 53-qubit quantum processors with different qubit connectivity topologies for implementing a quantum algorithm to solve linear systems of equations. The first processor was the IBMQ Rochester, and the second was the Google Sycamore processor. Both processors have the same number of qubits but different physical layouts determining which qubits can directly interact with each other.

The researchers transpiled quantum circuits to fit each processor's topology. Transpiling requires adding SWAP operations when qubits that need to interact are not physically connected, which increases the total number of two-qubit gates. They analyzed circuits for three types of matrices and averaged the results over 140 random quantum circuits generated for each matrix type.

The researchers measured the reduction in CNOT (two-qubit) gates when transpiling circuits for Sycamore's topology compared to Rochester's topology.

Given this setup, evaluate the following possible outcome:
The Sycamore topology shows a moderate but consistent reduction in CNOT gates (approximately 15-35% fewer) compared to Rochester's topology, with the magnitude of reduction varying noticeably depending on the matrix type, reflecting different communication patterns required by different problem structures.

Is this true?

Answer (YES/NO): NO